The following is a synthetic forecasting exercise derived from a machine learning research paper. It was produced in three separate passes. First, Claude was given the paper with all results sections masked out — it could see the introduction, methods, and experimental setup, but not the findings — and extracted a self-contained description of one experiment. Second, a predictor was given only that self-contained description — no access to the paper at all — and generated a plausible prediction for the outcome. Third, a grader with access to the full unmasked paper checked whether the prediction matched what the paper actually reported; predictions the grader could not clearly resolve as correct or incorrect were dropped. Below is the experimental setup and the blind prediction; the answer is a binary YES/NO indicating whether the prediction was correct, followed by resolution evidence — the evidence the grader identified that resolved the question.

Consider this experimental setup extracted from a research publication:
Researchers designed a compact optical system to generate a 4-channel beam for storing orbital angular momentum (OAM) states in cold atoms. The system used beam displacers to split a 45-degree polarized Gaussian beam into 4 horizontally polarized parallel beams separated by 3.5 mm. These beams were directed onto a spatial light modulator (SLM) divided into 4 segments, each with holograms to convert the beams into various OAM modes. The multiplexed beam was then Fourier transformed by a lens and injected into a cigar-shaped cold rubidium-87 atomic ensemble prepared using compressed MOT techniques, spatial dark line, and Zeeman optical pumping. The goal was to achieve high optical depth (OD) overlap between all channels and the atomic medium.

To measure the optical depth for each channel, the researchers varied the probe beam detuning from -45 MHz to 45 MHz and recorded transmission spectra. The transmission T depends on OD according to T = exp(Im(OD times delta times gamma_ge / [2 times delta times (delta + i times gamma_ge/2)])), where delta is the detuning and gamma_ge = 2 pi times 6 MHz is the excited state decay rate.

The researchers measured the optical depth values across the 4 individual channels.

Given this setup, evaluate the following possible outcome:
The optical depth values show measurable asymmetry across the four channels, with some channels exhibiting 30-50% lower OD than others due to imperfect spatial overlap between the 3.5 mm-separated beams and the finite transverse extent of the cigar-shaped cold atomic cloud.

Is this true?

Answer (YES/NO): NO